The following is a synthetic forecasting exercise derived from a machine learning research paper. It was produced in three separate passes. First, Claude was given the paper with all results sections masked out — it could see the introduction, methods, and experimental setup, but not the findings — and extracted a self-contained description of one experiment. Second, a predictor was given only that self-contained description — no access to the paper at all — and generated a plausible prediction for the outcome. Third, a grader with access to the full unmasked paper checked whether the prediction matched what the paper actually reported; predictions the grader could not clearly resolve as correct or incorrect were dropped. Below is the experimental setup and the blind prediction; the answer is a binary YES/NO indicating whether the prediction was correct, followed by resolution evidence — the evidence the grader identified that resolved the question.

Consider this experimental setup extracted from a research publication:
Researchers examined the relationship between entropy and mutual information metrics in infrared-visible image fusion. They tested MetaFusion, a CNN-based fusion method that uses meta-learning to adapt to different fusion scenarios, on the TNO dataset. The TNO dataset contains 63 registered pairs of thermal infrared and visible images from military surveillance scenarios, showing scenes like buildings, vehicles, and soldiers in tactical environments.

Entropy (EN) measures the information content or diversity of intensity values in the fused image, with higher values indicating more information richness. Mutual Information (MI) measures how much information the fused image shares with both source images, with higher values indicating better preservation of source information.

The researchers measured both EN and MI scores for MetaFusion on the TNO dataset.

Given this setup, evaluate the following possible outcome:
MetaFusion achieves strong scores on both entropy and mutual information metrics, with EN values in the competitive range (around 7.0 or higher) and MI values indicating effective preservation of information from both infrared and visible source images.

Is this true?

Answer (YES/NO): NO